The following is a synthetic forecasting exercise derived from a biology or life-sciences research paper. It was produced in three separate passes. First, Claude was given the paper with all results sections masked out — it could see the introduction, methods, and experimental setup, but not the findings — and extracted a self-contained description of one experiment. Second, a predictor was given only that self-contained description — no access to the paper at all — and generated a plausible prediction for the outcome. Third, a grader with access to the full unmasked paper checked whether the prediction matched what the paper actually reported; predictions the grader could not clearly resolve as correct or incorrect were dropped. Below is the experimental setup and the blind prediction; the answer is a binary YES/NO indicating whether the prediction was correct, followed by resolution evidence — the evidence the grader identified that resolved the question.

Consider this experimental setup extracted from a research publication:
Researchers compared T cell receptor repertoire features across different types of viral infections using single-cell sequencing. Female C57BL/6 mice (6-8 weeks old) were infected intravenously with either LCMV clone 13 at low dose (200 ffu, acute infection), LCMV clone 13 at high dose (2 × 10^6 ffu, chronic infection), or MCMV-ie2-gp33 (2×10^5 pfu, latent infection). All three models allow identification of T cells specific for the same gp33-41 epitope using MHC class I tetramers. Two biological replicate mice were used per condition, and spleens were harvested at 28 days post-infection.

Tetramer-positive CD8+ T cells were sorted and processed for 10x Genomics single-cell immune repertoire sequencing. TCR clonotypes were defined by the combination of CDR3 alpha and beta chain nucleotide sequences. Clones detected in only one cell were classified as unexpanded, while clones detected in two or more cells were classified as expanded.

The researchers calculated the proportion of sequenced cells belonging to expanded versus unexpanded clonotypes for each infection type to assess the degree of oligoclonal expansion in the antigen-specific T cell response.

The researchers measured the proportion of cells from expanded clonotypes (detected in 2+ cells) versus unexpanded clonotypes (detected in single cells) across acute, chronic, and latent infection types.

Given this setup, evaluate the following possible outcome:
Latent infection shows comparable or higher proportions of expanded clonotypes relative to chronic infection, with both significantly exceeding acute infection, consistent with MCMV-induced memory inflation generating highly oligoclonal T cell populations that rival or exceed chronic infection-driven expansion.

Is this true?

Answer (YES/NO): YES